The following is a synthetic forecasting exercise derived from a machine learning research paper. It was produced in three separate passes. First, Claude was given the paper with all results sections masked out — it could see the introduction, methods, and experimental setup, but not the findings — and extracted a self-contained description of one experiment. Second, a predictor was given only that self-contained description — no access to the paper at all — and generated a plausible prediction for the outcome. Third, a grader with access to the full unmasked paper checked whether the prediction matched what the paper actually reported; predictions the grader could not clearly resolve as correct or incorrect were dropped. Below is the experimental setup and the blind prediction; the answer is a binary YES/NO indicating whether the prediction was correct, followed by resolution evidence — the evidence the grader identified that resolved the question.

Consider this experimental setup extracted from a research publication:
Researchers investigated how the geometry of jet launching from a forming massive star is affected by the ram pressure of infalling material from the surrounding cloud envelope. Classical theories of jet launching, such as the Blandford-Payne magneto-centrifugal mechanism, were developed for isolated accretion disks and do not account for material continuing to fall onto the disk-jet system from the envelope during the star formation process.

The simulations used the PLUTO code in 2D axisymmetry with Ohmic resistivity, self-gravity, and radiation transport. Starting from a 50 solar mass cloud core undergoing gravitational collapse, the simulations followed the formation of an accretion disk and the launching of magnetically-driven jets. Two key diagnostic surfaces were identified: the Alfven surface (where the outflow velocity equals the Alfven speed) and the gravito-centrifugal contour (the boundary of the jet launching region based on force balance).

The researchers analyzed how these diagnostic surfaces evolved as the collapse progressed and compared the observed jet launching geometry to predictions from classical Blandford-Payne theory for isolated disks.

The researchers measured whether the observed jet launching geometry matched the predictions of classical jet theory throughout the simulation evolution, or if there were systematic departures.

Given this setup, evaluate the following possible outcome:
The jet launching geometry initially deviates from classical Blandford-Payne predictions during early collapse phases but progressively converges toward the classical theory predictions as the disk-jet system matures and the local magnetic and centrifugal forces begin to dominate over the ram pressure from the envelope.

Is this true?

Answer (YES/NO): NO